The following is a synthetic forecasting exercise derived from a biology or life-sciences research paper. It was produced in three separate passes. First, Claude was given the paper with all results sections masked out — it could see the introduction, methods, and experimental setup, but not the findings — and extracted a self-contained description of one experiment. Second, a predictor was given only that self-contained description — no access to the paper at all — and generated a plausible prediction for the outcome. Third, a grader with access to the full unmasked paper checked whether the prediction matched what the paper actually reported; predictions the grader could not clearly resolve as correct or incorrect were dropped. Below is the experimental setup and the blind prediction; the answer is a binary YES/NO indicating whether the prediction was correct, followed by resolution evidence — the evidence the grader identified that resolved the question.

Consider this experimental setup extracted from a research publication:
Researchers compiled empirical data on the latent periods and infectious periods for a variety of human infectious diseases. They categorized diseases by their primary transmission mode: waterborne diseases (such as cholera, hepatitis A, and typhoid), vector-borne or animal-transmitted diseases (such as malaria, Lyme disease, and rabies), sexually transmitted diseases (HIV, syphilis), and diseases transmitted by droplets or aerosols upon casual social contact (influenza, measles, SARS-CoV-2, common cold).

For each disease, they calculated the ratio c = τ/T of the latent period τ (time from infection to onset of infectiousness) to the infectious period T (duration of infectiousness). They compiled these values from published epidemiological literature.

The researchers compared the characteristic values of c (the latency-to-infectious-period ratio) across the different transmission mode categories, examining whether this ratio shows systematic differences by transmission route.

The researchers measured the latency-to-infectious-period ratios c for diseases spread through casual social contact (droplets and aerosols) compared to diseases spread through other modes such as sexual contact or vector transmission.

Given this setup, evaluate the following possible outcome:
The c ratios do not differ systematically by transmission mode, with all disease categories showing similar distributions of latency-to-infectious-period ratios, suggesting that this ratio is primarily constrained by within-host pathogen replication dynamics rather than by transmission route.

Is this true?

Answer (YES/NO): NO